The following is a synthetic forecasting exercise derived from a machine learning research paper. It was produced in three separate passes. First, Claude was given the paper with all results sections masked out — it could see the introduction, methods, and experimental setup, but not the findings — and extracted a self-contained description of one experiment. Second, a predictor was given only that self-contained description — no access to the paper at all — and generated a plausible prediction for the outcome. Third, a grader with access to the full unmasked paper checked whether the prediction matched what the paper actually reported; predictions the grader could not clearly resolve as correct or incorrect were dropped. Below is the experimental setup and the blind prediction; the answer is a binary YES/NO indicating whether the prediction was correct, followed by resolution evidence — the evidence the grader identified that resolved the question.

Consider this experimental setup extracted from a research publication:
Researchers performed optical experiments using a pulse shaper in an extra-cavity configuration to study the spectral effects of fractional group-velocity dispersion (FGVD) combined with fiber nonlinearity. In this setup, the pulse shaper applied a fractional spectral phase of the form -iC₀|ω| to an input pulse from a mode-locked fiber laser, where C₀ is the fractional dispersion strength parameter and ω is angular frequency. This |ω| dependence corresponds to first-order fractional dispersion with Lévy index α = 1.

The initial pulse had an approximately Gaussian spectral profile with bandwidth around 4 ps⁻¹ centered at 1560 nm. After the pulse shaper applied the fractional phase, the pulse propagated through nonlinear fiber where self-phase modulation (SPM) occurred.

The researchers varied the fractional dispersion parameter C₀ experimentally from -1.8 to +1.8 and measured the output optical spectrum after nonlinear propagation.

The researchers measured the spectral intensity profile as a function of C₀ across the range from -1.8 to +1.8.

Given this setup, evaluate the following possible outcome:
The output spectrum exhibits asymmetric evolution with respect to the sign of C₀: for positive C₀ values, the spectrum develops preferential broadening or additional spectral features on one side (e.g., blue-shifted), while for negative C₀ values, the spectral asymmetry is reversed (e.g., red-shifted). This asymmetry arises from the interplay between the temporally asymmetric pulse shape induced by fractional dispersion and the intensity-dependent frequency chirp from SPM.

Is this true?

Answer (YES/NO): NO